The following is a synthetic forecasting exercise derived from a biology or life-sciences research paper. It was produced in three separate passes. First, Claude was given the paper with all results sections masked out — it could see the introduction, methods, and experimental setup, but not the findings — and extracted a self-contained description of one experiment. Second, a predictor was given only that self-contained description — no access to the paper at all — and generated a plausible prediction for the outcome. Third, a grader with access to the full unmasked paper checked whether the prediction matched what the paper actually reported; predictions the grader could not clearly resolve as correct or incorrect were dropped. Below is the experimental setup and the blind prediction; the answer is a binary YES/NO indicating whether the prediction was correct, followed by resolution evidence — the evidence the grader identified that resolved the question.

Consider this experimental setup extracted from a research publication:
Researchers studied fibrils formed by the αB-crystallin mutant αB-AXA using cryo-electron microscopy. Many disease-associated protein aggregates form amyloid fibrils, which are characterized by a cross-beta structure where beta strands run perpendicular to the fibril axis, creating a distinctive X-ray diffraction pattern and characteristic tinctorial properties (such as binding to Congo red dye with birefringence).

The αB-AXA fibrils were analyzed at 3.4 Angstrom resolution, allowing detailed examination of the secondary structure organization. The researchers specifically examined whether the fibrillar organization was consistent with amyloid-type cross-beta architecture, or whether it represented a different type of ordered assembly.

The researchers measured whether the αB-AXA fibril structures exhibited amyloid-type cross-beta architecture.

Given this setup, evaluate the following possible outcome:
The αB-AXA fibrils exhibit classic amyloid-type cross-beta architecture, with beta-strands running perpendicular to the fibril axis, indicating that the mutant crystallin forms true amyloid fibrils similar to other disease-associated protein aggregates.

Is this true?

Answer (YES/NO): NO